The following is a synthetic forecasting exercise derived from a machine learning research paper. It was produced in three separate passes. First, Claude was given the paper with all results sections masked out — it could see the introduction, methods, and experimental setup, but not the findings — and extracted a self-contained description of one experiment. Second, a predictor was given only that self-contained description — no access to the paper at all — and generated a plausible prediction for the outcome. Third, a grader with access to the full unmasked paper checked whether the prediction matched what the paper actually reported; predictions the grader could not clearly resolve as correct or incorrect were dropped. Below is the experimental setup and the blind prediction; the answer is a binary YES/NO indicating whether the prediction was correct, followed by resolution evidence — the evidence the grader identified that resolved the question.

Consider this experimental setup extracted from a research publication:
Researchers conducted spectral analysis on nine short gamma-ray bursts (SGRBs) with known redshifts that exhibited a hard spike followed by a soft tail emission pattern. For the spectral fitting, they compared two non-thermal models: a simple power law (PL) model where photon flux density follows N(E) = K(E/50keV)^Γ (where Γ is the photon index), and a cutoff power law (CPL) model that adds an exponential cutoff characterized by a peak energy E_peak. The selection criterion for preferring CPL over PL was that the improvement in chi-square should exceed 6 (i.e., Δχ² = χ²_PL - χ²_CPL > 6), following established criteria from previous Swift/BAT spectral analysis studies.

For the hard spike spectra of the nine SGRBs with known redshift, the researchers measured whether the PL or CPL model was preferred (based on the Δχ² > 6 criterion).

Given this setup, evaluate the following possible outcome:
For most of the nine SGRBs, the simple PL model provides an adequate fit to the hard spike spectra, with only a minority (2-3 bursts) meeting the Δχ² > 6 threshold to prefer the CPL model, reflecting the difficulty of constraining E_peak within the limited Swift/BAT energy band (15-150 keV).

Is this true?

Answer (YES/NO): NO